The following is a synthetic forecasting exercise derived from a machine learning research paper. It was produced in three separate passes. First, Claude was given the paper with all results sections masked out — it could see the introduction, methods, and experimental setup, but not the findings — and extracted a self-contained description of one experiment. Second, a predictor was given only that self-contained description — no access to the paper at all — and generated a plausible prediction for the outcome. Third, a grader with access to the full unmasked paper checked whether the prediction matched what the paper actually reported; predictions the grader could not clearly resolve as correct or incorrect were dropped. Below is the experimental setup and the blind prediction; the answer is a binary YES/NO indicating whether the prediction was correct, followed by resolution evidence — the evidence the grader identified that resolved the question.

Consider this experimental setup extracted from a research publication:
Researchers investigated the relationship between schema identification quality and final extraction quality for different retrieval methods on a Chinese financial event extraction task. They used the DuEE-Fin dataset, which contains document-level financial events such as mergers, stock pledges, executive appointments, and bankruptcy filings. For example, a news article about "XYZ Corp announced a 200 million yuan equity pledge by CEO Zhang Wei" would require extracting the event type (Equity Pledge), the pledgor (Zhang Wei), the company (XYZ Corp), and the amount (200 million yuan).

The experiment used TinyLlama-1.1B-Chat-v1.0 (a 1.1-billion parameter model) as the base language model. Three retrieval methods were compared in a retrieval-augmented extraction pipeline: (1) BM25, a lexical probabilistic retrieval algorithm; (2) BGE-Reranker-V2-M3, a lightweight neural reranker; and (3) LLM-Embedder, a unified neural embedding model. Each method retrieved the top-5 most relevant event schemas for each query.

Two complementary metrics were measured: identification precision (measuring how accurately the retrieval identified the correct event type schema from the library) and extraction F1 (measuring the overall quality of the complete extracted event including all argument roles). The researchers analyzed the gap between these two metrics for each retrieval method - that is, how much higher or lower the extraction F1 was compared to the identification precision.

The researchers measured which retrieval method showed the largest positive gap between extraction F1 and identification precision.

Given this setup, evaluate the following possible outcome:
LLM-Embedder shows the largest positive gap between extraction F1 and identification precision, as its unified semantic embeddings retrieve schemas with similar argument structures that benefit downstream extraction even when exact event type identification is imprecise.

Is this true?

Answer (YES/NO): YES